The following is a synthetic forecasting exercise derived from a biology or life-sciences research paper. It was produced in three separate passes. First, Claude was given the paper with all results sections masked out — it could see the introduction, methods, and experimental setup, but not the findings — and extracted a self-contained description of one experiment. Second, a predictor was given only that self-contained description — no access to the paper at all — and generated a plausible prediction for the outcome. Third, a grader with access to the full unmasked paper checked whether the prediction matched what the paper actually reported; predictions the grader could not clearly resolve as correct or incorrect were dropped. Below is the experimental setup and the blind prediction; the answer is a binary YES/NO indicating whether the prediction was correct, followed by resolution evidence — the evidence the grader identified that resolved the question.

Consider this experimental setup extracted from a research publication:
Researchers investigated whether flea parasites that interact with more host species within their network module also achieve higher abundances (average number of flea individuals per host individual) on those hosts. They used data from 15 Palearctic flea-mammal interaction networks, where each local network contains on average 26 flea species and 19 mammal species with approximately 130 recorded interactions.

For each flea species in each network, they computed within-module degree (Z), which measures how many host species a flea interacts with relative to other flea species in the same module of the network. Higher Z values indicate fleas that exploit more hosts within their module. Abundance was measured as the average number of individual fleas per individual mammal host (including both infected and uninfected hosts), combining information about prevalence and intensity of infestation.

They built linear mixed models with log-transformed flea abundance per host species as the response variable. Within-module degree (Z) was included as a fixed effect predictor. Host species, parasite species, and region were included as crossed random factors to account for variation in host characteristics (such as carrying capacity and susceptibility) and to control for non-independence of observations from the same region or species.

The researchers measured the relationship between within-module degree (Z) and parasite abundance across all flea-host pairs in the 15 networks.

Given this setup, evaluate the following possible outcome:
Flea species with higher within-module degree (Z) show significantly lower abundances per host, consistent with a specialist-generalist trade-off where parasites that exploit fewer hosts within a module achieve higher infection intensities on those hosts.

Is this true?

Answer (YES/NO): NO